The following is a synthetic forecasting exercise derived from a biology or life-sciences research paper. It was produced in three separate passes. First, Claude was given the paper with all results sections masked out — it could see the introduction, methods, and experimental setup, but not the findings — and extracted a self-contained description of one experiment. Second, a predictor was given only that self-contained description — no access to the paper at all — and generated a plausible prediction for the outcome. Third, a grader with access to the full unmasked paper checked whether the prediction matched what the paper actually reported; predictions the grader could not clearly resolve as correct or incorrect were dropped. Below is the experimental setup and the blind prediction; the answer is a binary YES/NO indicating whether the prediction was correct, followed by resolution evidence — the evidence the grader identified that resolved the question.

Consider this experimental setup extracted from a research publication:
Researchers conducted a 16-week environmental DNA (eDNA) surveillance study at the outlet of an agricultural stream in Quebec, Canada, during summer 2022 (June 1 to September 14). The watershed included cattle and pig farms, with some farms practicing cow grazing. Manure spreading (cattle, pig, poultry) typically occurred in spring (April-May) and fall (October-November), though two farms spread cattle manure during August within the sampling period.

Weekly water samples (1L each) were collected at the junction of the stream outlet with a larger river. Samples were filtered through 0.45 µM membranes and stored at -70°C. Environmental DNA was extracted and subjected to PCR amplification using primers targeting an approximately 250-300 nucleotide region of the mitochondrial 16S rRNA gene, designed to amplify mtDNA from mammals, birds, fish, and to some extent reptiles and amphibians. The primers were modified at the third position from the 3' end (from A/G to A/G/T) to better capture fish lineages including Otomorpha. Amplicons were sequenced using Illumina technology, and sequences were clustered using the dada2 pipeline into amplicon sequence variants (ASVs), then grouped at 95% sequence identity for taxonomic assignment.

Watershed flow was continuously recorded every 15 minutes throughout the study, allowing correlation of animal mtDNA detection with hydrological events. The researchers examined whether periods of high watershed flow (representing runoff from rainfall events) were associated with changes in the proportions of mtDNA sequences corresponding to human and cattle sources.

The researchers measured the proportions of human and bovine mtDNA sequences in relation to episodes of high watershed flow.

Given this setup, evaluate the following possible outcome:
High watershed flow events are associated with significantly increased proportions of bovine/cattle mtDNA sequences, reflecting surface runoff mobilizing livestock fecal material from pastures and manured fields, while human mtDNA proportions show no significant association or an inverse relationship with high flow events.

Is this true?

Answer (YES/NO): NO